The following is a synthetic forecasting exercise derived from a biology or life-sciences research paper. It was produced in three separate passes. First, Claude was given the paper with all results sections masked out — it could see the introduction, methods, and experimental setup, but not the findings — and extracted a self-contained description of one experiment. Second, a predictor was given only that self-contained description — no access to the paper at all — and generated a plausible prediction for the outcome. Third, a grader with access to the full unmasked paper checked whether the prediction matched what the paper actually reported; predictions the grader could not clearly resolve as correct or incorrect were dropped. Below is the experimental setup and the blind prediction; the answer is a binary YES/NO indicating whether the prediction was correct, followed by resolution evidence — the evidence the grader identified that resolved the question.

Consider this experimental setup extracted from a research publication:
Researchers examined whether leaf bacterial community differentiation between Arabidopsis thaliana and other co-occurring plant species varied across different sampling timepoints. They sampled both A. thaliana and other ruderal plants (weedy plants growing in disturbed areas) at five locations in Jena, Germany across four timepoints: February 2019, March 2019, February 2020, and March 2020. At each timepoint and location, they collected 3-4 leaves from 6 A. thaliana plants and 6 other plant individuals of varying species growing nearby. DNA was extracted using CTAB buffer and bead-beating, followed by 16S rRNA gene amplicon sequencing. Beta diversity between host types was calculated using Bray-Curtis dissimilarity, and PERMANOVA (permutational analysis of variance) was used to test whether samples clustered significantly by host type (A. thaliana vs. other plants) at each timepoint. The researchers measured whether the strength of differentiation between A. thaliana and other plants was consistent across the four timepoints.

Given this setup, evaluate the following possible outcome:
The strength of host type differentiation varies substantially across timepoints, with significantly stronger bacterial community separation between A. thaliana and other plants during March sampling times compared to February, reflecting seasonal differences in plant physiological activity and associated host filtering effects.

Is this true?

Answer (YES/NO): NO